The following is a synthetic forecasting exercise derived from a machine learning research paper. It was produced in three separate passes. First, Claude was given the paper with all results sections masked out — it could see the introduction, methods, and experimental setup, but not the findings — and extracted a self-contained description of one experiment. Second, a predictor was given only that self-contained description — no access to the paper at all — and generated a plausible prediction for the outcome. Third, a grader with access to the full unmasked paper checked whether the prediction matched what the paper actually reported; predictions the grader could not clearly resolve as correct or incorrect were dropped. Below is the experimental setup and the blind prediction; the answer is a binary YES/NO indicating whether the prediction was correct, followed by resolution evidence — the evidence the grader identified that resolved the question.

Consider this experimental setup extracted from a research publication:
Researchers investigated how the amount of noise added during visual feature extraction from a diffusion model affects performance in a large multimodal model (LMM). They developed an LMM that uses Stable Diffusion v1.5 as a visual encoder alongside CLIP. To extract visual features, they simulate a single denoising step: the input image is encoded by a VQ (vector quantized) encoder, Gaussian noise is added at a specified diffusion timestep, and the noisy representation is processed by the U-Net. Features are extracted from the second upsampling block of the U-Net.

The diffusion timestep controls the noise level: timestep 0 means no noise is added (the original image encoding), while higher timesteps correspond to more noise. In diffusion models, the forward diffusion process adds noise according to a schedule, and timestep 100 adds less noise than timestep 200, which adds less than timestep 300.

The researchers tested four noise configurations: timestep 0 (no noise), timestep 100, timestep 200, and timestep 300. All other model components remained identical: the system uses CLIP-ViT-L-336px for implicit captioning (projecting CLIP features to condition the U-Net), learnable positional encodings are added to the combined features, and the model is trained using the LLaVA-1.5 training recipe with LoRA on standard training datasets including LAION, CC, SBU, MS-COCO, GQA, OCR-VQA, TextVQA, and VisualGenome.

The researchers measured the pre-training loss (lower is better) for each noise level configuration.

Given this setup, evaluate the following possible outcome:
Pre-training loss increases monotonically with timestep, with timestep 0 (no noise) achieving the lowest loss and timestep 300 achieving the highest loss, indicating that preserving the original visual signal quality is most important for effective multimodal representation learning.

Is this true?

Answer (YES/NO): NO